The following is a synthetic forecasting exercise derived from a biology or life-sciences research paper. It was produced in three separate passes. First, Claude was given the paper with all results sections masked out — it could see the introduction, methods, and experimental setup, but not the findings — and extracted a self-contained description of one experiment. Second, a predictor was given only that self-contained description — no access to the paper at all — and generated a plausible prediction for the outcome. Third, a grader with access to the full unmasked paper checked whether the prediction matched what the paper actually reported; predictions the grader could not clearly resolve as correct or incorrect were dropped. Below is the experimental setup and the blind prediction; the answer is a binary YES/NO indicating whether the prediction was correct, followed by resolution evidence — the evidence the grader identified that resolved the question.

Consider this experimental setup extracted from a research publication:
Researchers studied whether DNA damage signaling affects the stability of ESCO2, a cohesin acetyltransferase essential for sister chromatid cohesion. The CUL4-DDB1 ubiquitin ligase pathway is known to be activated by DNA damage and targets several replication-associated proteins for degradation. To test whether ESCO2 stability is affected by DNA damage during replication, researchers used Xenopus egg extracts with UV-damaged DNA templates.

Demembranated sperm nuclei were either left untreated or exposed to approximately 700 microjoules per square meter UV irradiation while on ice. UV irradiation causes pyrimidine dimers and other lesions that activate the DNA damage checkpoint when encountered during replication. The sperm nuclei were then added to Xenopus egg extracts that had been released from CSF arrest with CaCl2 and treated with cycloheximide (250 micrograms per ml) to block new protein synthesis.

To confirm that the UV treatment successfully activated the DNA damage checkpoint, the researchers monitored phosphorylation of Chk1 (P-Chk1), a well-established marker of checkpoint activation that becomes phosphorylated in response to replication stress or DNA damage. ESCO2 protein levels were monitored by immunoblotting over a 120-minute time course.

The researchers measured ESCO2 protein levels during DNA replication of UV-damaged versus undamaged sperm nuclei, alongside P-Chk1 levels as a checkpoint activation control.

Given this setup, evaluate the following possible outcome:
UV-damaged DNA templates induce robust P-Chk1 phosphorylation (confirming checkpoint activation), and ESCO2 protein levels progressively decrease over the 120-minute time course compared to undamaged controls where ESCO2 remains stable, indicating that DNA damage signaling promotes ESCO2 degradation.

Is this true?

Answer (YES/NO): NO